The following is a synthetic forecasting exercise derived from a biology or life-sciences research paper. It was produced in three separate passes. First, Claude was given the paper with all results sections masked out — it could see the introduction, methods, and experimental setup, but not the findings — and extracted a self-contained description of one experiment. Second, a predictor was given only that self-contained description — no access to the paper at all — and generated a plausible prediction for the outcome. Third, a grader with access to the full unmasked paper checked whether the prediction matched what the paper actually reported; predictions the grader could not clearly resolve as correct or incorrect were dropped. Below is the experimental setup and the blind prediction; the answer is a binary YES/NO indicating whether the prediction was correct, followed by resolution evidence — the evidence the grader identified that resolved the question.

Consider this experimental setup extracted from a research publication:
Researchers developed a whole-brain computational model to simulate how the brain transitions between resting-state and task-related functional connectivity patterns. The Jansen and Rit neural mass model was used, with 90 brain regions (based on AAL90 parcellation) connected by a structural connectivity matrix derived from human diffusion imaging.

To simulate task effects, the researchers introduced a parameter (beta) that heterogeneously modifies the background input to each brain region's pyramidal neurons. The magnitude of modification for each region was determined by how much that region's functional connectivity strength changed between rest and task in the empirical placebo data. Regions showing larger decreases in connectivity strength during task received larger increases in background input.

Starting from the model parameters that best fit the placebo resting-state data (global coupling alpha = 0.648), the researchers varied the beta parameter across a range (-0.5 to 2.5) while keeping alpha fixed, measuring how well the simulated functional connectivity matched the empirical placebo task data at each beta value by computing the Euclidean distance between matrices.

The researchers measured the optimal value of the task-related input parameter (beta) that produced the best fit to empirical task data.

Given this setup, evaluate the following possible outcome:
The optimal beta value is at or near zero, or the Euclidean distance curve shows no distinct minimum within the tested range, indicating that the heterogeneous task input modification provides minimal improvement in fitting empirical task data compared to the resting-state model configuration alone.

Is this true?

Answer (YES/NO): NO